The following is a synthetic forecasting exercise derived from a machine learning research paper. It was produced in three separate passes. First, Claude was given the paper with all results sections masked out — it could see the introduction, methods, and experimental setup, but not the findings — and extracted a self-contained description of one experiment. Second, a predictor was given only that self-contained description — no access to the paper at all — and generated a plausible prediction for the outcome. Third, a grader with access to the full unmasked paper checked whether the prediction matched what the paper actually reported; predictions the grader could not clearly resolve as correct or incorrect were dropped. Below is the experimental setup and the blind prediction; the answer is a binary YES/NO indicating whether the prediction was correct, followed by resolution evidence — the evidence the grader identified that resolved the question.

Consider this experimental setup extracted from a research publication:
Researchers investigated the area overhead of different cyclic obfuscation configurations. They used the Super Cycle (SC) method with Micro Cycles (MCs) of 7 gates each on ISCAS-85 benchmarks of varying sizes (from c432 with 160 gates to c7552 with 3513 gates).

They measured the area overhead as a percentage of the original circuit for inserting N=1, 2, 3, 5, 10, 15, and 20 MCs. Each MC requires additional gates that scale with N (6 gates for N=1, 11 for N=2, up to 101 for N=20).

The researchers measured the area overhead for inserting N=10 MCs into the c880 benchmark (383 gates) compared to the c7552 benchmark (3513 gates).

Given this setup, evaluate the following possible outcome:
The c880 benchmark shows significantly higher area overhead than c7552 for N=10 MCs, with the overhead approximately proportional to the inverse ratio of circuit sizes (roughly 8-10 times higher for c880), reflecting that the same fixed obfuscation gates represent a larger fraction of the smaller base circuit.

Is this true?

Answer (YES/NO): YES